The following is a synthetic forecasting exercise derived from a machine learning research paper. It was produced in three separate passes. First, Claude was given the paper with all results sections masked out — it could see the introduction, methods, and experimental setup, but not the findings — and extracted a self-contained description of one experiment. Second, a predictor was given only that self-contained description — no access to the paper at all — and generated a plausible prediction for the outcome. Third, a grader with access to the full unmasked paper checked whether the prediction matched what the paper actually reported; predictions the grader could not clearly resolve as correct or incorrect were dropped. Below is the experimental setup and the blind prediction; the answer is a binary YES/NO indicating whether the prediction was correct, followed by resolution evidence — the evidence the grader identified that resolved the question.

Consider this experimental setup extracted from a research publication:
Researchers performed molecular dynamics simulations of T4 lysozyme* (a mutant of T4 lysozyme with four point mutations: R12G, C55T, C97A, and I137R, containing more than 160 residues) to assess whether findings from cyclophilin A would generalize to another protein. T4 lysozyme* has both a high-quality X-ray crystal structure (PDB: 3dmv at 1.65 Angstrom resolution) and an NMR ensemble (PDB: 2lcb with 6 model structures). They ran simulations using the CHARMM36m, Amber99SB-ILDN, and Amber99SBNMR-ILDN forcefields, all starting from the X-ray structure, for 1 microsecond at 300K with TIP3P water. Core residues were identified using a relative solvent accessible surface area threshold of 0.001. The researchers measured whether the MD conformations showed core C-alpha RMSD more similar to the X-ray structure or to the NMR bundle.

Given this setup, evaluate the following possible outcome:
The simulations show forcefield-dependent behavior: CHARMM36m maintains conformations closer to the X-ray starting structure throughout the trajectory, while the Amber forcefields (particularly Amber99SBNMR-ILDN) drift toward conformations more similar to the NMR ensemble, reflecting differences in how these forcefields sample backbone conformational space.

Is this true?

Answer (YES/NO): NO